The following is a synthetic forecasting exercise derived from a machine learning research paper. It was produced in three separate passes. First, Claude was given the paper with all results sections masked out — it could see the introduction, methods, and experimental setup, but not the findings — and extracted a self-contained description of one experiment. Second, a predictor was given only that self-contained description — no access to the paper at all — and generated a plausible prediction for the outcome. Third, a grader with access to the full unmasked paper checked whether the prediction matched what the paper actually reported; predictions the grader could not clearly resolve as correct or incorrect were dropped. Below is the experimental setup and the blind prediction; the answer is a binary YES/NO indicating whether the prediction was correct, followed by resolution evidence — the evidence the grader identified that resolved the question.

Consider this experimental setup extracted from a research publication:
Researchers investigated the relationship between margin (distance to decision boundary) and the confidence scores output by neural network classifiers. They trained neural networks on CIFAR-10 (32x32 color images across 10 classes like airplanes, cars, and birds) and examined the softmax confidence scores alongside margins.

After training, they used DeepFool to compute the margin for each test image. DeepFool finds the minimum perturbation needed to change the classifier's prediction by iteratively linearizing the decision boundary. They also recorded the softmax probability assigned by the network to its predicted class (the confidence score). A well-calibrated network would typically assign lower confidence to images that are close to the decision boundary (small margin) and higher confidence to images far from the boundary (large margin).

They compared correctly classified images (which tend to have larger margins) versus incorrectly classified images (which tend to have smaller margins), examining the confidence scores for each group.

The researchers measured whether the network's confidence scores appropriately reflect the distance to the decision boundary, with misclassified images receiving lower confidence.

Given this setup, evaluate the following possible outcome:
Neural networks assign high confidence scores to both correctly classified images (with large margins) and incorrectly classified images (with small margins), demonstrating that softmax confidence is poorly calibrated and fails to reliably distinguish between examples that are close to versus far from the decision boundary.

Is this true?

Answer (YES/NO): YES